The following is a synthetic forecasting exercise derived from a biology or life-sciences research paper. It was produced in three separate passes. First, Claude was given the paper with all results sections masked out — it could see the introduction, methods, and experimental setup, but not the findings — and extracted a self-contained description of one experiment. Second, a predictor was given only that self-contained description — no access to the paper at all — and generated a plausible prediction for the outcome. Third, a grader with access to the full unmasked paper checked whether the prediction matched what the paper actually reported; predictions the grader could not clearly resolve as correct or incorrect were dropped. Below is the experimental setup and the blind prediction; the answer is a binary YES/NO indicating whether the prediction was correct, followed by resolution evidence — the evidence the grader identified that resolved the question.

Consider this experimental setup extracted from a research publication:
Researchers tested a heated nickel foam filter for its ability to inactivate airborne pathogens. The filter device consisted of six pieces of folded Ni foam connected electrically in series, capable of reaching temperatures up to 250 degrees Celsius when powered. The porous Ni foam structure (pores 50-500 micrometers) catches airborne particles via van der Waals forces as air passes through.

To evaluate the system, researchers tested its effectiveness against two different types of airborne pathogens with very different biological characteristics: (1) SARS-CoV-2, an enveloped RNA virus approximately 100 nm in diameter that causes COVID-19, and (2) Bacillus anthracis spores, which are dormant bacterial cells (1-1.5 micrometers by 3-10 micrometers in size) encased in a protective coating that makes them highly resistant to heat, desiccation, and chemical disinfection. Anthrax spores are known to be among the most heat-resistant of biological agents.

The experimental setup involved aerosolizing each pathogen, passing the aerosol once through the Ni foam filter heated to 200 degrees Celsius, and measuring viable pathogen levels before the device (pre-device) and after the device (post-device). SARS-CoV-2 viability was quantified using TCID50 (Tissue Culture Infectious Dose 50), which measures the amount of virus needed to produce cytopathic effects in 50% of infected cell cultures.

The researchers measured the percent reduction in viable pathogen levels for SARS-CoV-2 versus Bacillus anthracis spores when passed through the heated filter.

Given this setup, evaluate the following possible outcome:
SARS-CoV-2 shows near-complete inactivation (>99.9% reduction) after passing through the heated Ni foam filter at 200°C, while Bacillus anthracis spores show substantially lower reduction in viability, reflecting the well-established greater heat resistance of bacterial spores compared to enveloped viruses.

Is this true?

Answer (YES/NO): NO